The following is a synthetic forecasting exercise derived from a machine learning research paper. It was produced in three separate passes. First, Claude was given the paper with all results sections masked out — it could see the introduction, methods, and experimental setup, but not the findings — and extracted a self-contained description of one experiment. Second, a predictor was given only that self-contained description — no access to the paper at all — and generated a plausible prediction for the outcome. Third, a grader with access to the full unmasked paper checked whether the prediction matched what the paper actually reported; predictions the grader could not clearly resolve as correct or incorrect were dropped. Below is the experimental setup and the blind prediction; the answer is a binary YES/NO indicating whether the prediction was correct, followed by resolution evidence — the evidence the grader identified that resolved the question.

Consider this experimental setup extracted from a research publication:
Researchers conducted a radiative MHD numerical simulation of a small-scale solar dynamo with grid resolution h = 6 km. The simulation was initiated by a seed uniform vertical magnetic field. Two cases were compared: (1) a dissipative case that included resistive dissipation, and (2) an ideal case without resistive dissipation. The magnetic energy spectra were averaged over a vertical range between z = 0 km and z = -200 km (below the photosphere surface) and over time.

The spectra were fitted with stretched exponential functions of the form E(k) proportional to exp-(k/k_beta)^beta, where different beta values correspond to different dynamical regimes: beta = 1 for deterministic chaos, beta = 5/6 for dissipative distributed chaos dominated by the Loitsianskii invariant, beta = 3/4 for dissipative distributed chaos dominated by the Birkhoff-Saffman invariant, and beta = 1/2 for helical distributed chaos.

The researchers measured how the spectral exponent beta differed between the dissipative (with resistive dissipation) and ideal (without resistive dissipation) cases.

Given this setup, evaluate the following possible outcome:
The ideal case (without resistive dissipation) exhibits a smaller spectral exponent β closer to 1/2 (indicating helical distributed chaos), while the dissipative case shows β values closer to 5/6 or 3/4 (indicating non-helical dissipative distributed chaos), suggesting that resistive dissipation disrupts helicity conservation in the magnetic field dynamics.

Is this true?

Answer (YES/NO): YES